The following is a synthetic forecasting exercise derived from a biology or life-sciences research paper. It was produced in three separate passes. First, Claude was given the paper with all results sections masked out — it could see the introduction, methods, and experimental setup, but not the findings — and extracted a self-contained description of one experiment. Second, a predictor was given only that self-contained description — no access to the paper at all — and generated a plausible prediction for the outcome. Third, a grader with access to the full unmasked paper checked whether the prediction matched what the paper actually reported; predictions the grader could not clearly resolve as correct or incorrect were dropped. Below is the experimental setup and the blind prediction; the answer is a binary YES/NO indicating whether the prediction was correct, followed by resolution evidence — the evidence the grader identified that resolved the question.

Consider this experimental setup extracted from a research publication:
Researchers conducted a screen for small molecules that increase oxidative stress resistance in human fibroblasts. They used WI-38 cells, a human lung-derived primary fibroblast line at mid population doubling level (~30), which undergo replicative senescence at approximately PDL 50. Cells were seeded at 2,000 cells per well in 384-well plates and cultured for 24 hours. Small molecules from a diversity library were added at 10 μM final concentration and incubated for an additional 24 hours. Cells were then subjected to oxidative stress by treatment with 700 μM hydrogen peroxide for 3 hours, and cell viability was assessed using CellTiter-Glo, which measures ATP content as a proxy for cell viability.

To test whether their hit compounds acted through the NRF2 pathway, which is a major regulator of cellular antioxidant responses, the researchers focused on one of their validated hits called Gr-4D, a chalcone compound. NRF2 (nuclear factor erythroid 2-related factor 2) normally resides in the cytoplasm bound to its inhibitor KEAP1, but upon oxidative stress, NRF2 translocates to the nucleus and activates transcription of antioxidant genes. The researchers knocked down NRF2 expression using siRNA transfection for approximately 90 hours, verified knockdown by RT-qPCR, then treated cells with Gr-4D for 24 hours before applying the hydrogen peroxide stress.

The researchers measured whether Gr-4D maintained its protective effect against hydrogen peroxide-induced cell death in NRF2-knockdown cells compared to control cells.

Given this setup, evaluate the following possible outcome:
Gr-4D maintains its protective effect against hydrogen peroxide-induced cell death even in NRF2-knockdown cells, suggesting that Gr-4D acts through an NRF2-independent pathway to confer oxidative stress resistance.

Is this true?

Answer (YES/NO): YES